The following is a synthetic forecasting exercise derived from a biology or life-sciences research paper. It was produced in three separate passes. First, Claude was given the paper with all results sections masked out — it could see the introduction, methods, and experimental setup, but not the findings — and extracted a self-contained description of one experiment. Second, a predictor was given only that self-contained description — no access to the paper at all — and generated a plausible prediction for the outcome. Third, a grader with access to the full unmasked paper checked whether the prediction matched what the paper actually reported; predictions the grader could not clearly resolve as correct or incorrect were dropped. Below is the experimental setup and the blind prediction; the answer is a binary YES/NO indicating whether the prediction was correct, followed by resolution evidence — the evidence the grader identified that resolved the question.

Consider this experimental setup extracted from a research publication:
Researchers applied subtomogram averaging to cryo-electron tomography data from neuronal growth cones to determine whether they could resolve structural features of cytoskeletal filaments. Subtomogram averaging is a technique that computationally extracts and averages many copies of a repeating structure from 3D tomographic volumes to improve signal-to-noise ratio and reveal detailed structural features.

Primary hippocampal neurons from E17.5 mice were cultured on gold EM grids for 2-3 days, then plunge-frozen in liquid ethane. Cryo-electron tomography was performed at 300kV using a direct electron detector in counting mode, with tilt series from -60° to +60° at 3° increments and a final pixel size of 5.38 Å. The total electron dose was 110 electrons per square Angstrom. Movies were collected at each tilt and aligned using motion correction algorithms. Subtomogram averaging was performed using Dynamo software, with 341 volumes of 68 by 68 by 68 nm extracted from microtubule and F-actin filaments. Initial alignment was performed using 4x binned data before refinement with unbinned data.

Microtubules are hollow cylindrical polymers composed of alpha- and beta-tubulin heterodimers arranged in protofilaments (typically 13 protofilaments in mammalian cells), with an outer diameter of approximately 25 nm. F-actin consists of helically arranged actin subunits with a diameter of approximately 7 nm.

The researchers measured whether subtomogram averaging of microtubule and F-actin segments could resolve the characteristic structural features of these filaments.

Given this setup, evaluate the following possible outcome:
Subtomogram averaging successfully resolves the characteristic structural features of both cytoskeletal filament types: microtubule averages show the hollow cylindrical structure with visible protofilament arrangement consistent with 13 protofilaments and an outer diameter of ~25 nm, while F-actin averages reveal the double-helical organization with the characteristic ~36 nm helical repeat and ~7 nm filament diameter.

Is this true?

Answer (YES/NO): YES